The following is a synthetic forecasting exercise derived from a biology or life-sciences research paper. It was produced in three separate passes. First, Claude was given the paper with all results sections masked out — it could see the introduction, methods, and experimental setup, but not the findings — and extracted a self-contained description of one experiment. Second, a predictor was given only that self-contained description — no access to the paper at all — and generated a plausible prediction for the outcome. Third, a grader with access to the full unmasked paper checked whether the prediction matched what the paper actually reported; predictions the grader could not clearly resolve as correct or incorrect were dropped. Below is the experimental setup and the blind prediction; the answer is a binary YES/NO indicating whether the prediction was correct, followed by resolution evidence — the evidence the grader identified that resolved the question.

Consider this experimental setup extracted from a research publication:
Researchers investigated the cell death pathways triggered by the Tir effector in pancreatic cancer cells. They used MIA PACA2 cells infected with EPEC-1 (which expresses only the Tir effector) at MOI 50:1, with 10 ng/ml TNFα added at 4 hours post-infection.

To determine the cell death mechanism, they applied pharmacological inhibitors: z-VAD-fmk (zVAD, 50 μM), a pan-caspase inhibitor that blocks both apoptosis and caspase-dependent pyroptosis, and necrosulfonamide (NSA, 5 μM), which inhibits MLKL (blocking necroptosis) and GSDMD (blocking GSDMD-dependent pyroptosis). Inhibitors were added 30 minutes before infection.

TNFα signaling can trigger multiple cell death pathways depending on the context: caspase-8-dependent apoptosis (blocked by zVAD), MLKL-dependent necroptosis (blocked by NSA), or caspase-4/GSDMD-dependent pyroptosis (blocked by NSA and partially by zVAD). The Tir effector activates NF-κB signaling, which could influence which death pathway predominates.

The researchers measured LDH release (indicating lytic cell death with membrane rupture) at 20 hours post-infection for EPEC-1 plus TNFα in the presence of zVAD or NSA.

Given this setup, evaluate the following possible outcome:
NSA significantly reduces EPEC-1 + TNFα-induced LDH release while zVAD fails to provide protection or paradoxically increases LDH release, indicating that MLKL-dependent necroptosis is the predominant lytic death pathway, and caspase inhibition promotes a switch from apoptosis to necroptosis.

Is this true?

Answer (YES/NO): NO